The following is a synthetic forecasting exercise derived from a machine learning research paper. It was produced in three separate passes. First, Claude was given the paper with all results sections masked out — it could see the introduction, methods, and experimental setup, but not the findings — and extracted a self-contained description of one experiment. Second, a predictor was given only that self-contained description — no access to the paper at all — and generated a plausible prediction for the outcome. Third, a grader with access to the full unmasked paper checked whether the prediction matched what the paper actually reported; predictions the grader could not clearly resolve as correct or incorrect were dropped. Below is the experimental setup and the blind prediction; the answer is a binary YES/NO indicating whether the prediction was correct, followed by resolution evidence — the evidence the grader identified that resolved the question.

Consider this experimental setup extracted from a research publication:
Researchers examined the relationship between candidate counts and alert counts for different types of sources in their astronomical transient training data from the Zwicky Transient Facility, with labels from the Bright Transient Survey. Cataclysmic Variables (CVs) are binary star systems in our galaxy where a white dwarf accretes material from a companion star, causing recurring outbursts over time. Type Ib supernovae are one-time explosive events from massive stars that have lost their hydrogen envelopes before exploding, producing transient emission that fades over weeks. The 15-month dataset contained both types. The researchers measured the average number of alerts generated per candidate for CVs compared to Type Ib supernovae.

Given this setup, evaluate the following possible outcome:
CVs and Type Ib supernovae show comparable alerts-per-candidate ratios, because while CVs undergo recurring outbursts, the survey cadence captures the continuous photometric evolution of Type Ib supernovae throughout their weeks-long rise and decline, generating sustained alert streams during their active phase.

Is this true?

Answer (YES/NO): NO